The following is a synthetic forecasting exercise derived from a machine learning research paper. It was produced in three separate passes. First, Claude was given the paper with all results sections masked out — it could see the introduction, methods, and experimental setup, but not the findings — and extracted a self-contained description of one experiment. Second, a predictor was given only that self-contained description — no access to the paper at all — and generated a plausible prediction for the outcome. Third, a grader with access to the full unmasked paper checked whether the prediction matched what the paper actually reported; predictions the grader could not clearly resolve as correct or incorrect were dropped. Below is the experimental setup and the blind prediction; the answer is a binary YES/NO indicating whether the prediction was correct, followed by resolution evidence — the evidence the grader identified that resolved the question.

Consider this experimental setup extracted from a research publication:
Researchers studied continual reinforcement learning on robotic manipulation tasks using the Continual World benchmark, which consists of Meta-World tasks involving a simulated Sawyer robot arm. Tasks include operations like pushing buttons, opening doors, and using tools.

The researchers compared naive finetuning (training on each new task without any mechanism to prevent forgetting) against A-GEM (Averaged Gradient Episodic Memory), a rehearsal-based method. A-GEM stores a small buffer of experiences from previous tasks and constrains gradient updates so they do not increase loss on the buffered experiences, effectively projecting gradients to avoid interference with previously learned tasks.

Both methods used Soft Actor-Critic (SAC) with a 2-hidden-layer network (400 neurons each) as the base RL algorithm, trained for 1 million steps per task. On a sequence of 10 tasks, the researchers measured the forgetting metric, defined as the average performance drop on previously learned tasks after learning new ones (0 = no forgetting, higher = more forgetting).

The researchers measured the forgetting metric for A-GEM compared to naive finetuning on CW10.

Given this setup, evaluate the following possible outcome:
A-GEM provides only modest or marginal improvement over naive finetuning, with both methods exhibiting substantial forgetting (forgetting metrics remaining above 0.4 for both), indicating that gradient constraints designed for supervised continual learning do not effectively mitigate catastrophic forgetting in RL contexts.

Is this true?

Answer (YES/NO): YES